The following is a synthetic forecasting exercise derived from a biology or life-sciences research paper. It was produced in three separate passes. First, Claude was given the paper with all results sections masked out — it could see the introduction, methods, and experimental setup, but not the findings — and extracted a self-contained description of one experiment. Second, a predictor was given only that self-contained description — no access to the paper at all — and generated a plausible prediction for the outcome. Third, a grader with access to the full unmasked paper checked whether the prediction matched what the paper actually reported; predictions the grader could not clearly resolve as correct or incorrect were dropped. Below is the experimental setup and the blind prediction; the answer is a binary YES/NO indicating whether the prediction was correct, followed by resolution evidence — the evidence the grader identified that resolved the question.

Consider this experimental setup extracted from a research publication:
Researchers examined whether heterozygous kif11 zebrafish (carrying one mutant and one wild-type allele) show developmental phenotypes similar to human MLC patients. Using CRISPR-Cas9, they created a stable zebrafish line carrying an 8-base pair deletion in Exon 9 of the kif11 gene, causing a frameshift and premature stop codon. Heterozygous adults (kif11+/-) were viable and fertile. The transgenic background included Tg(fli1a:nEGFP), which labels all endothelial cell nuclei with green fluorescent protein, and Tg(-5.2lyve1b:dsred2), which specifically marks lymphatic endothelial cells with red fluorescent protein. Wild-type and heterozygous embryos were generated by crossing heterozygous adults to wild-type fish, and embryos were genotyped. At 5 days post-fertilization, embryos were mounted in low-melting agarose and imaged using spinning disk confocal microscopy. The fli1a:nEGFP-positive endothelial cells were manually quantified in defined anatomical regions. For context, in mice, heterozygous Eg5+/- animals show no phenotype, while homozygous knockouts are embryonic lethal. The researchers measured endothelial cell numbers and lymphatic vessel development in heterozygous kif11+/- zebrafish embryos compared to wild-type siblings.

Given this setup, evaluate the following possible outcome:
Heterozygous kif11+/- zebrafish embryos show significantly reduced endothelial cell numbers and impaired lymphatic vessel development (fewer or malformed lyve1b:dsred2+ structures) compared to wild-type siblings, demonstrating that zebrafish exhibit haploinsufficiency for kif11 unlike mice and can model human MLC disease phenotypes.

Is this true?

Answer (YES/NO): NO